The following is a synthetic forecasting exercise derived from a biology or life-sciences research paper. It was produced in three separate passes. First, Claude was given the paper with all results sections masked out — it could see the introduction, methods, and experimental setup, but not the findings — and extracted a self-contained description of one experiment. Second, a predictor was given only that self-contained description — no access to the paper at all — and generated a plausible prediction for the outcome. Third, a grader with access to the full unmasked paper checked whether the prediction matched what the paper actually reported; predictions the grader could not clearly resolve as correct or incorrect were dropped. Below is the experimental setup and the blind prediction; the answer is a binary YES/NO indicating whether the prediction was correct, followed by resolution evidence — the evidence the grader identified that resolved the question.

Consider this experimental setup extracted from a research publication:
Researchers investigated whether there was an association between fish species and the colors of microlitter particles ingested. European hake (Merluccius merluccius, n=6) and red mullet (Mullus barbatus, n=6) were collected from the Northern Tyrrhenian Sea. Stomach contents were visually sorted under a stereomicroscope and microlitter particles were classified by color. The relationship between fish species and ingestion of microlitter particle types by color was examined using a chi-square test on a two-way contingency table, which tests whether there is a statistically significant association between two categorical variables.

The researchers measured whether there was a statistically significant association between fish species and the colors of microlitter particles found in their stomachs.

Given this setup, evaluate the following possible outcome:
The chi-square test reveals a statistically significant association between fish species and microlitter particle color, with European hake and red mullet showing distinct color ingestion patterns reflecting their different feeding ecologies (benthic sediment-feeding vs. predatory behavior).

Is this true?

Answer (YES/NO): NO